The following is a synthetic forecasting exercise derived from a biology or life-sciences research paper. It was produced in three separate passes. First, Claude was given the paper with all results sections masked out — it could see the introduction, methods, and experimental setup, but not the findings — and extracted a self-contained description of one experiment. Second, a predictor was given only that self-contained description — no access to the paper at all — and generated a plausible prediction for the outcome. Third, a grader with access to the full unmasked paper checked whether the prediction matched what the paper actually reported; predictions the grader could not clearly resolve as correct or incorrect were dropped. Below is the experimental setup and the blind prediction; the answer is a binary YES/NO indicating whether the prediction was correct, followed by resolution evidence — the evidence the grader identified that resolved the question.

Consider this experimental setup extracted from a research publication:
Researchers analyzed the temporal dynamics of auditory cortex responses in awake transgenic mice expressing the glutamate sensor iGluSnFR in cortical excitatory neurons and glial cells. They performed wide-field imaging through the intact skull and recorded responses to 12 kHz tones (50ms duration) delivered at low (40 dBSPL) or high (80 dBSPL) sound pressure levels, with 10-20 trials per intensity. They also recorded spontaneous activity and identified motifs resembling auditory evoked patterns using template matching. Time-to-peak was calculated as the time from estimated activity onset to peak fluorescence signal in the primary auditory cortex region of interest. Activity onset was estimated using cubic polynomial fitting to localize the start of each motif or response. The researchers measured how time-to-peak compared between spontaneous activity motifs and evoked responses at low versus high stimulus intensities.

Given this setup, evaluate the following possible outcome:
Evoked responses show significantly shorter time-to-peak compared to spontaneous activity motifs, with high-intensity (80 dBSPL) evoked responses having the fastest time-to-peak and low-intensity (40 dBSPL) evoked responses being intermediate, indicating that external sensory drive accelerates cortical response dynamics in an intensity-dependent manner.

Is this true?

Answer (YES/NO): NO